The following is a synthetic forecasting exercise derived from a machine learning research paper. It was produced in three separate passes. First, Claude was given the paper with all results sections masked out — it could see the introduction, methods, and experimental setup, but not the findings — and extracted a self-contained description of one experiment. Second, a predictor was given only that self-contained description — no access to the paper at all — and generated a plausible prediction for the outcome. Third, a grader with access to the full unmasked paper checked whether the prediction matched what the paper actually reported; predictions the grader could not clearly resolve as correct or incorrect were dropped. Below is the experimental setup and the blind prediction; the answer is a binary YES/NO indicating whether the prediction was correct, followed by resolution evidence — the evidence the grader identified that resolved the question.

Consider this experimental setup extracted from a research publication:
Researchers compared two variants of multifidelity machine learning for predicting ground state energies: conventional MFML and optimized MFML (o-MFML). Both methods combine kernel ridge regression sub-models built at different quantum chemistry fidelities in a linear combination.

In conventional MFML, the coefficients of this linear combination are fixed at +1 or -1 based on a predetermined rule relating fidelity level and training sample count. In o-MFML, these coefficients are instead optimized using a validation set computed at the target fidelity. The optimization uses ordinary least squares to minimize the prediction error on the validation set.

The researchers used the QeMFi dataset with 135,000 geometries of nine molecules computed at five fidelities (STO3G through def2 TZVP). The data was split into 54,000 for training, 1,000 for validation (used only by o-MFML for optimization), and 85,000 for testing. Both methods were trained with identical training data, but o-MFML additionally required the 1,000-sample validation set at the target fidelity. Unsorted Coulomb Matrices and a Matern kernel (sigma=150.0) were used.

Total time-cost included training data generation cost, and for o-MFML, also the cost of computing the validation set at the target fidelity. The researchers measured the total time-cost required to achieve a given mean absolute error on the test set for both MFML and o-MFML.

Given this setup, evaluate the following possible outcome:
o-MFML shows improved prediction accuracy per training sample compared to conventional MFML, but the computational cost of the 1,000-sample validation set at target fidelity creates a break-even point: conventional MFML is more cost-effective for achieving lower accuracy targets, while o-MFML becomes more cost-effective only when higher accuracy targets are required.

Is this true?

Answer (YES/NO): NO